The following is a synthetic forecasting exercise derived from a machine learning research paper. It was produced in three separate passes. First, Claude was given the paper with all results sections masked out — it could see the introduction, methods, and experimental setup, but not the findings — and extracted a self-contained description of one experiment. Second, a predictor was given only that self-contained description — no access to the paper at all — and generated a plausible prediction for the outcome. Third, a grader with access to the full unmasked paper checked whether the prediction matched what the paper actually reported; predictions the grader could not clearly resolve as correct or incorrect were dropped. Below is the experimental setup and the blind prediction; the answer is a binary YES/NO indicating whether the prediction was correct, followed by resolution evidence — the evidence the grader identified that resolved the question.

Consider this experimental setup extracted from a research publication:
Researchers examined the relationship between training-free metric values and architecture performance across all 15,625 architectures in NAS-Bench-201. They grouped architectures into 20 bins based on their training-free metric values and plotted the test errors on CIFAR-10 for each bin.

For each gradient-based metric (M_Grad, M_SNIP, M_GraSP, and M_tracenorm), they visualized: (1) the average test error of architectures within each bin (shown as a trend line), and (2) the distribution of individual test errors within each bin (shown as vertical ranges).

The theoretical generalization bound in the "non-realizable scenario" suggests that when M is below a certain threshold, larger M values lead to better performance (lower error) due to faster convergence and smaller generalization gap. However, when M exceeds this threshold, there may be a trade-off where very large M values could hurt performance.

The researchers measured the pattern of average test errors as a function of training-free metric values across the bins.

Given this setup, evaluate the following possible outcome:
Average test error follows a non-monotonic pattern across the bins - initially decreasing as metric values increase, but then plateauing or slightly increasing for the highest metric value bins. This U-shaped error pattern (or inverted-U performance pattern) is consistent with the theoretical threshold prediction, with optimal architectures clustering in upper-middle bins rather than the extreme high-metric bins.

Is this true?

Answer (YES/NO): YES